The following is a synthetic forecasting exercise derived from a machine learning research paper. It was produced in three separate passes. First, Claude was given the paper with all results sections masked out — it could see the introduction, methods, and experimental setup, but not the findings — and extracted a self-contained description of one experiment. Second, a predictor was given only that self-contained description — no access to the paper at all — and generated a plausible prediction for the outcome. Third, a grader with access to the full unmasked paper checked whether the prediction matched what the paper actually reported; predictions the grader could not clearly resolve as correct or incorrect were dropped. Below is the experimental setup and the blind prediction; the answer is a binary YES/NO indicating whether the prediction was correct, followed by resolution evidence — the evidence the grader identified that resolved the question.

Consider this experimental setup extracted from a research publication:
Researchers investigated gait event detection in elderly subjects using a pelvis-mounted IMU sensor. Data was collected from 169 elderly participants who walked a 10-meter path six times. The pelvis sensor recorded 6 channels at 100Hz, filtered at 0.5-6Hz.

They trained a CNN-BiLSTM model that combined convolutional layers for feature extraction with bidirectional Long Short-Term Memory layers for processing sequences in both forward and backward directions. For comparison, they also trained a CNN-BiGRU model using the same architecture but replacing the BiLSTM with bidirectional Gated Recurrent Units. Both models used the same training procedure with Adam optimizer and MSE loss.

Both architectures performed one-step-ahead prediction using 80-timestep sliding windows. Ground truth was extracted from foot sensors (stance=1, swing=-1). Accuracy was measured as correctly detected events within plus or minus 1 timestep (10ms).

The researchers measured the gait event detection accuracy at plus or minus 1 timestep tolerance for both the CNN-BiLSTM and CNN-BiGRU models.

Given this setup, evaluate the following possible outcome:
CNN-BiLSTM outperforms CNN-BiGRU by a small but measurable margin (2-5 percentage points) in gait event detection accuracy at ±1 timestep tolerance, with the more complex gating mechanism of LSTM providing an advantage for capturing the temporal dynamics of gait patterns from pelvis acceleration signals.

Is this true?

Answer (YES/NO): NO